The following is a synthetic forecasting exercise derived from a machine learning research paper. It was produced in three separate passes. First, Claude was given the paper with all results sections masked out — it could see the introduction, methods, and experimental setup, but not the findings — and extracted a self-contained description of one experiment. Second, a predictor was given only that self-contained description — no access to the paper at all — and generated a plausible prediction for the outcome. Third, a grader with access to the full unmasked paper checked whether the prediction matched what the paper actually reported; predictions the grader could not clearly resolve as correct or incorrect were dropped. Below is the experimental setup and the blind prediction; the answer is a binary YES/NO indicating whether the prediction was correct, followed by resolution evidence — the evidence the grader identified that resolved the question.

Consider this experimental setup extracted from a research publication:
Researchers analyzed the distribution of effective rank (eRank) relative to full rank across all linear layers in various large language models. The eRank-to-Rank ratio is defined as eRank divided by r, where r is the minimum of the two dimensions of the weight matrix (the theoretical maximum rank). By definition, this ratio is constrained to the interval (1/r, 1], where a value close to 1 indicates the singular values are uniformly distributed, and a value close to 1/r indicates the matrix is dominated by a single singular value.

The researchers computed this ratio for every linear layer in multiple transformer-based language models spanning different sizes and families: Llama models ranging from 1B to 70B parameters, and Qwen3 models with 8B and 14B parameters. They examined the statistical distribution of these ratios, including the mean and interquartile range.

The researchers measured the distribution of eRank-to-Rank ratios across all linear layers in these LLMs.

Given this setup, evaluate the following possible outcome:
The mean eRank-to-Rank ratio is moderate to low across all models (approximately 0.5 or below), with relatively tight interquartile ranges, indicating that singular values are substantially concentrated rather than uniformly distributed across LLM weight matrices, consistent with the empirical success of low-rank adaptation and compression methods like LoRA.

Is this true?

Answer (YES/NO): NO